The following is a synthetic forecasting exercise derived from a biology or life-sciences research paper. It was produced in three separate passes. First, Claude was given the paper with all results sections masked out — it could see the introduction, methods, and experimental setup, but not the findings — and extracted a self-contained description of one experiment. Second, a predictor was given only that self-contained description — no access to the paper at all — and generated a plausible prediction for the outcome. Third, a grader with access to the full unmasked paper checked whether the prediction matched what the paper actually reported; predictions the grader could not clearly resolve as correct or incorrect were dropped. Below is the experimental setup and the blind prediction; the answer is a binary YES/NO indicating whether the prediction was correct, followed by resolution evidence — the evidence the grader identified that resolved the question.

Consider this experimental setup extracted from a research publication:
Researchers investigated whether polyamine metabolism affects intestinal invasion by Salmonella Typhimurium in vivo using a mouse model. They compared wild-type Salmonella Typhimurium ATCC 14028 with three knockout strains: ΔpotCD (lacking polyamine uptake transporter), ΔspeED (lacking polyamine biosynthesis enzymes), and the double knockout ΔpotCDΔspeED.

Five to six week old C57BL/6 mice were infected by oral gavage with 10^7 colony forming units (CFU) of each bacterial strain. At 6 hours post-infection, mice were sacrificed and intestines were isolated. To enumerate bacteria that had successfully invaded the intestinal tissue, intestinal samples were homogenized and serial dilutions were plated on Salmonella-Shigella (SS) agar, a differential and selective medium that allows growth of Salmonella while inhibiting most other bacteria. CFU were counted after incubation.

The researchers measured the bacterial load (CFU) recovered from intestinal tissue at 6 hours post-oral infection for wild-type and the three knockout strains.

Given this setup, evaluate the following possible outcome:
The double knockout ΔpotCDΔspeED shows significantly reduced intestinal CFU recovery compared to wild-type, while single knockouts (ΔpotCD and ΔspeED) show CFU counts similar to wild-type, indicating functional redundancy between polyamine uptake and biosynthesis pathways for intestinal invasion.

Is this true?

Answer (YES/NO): NO